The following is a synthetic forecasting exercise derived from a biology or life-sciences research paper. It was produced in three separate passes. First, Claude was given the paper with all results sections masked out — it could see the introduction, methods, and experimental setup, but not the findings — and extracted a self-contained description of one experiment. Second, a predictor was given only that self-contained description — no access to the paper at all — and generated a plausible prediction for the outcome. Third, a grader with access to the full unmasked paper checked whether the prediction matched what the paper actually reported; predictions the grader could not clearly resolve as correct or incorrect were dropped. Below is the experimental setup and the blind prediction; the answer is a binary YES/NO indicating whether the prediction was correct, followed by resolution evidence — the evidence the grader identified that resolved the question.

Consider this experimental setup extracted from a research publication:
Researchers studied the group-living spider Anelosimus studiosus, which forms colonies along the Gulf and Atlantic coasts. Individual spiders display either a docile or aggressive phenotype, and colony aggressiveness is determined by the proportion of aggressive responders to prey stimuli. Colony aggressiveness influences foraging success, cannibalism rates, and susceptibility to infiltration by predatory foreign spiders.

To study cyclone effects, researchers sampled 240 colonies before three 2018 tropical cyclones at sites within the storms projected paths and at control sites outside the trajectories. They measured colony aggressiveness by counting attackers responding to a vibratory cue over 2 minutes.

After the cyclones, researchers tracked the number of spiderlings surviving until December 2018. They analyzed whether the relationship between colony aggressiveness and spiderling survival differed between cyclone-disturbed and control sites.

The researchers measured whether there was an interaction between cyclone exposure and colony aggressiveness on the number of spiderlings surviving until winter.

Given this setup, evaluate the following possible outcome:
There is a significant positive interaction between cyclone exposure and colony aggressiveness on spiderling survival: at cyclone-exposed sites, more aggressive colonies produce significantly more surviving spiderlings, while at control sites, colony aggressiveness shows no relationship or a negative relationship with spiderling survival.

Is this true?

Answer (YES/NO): YES